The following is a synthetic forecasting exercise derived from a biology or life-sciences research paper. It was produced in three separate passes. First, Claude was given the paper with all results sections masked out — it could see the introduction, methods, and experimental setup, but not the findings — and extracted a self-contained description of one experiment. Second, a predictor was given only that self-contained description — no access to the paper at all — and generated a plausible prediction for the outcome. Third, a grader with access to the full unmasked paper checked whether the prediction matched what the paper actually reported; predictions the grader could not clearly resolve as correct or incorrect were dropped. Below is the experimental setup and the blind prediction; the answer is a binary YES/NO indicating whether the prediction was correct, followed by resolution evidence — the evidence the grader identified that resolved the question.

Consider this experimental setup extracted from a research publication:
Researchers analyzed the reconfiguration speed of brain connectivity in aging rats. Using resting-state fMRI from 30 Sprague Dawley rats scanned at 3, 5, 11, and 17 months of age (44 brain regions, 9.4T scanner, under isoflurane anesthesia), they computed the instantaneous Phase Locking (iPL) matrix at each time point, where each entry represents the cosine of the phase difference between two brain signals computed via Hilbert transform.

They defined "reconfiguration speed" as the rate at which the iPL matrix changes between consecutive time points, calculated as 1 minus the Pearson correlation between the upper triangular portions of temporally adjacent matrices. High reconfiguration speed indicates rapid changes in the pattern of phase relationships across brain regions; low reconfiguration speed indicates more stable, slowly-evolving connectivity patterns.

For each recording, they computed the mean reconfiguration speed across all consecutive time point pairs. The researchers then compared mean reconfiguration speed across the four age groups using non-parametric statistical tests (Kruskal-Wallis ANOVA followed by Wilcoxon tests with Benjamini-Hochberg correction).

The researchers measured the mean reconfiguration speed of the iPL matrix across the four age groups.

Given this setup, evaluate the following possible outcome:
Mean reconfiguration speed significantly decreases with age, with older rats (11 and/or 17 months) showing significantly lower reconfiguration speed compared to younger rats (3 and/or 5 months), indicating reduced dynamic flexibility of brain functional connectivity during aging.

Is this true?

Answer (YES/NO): NO